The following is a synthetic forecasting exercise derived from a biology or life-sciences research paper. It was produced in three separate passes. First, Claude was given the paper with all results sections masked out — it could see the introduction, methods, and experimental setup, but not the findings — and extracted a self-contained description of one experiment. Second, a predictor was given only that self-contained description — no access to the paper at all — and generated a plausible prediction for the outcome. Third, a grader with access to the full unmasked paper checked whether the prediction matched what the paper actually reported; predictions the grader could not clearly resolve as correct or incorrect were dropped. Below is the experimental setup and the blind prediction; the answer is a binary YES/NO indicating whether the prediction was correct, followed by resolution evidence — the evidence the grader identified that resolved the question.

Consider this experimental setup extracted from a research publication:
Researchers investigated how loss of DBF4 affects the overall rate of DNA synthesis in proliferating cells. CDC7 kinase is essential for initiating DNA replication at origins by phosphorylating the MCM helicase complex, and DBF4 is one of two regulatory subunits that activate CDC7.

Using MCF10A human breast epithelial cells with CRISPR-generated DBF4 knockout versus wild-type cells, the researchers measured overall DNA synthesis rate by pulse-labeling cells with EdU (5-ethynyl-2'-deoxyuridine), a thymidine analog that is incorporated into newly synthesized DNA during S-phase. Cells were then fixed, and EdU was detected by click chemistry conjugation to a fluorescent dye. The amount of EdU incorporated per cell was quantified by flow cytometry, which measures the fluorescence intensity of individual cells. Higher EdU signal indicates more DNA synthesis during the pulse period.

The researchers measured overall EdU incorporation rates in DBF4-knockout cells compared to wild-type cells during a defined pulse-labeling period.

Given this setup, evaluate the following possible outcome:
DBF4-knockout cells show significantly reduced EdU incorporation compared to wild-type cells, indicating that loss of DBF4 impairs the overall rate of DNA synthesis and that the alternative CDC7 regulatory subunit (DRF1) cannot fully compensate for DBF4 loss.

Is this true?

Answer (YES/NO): YES